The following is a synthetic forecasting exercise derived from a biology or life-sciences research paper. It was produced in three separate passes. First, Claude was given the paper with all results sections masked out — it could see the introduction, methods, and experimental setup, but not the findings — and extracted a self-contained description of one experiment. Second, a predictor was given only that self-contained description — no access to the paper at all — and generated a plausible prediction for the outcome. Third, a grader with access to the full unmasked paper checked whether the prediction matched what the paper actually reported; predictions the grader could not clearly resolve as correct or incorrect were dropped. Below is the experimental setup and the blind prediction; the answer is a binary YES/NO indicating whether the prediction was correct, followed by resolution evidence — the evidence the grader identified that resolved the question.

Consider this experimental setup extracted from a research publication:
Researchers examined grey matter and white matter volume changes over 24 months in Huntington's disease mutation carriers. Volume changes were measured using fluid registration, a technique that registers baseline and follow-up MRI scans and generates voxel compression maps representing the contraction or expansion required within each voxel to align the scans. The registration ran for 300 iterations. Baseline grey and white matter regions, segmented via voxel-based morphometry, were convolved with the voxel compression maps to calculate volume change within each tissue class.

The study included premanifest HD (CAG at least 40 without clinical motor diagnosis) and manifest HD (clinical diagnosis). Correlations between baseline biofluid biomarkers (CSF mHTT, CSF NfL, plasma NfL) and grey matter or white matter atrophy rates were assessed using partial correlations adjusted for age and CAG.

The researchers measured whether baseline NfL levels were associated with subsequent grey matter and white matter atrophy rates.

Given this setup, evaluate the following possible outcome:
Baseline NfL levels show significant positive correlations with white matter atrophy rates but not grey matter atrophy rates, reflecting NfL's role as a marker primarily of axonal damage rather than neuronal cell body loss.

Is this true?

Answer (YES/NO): NO